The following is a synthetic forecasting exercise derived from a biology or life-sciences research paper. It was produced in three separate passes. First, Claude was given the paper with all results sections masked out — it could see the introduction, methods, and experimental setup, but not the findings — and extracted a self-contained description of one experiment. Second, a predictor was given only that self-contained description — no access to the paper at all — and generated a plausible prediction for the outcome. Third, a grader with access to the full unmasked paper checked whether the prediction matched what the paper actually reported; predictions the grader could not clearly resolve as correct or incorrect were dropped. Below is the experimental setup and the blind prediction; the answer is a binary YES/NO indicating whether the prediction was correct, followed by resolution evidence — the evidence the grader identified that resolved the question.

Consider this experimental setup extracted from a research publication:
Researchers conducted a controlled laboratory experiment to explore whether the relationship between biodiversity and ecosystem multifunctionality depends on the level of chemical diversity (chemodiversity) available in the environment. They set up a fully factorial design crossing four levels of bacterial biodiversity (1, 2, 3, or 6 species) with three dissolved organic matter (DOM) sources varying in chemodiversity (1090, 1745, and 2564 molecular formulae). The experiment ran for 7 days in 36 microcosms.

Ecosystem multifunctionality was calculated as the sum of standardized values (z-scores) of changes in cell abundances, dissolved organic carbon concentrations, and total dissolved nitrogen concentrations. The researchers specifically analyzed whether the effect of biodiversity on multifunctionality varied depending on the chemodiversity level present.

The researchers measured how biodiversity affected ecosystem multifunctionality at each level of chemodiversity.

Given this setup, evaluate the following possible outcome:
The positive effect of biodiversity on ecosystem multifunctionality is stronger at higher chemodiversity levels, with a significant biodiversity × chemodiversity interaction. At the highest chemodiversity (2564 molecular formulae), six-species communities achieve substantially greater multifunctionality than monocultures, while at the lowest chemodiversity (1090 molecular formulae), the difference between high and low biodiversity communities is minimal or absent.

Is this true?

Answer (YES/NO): NO